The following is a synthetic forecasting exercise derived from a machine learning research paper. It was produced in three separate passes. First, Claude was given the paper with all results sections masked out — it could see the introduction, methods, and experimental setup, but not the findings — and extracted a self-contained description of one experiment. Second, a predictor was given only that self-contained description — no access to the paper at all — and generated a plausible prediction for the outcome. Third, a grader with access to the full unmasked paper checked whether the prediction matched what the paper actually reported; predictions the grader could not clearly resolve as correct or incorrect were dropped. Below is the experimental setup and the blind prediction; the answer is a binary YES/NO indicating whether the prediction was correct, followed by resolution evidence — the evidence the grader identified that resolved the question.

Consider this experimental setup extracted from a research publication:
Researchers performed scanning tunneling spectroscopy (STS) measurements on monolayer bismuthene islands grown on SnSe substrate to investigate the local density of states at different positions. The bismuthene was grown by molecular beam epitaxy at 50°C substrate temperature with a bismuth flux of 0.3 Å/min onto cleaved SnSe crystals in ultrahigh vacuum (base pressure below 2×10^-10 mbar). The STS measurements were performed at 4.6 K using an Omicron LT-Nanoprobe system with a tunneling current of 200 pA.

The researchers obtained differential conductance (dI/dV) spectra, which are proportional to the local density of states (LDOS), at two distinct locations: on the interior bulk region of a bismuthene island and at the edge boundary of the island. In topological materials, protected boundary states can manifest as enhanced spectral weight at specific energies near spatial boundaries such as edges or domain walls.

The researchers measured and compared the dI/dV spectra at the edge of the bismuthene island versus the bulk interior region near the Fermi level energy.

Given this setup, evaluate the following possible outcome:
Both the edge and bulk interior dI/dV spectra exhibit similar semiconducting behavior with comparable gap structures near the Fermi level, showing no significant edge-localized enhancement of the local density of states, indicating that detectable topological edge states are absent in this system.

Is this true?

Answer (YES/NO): NO